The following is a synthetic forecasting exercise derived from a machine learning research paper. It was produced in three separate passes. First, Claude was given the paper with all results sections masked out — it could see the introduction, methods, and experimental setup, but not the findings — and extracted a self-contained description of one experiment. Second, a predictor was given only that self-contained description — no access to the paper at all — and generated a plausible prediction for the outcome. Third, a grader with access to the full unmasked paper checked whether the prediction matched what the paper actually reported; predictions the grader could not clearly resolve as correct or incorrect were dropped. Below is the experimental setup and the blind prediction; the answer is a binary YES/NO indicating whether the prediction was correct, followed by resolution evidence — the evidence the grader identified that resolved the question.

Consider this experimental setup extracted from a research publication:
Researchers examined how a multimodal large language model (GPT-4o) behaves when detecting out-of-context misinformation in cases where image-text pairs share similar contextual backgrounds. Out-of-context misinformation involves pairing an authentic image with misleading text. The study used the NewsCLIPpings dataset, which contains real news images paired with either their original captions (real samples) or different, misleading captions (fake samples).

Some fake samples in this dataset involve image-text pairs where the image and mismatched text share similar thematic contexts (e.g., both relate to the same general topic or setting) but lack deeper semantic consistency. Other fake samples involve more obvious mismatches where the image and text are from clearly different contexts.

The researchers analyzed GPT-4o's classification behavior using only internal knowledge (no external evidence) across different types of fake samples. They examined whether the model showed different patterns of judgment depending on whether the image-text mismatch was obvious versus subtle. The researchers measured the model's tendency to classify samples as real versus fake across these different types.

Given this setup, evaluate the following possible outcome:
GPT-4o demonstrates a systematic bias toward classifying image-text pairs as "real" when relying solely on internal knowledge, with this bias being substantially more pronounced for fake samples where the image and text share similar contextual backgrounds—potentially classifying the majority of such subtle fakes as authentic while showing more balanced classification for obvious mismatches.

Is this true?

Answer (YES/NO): NO